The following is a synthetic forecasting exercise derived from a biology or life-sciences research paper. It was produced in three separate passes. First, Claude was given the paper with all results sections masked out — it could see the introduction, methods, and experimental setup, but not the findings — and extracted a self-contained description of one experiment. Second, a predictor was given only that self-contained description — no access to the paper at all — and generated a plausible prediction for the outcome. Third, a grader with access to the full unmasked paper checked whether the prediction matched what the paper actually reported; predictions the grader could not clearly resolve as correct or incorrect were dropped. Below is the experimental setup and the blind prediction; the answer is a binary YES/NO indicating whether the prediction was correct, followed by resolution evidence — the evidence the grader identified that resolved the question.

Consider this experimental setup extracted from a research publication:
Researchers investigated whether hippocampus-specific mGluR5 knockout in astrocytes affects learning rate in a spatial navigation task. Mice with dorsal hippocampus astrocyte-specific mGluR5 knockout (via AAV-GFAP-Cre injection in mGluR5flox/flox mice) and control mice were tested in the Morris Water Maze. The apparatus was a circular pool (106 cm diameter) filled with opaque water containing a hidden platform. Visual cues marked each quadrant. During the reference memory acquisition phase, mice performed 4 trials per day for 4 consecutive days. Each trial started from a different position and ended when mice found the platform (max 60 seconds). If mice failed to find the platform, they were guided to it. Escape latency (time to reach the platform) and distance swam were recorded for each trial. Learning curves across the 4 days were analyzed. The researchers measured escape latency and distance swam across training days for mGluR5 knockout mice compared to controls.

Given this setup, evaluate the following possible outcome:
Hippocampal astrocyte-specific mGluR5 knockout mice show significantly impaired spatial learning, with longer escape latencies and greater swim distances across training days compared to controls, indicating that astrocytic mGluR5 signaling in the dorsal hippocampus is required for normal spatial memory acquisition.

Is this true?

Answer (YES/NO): NO